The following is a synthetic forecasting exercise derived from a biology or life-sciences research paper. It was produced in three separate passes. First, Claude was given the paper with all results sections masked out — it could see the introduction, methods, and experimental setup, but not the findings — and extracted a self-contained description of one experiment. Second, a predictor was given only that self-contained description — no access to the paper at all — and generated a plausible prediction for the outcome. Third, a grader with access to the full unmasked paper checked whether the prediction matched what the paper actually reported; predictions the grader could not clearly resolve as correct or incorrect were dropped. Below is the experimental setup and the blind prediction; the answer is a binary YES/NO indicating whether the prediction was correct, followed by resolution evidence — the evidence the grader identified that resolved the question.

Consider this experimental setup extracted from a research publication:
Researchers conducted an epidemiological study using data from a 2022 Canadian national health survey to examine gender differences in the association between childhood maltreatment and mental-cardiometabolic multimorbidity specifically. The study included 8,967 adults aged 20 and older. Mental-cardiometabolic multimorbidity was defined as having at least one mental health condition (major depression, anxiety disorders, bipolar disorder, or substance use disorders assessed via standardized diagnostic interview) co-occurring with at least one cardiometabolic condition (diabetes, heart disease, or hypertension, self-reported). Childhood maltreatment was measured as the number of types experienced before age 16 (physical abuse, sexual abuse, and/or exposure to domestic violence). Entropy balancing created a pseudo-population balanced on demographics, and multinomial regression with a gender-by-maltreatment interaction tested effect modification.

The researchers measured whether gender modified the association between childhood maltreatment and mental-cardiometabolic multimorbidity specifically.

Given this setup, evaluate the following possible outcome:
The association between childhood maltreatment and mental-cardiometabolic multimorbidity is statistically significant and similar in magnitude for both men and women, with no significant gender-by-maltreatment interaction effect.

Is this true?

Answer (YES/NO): NO